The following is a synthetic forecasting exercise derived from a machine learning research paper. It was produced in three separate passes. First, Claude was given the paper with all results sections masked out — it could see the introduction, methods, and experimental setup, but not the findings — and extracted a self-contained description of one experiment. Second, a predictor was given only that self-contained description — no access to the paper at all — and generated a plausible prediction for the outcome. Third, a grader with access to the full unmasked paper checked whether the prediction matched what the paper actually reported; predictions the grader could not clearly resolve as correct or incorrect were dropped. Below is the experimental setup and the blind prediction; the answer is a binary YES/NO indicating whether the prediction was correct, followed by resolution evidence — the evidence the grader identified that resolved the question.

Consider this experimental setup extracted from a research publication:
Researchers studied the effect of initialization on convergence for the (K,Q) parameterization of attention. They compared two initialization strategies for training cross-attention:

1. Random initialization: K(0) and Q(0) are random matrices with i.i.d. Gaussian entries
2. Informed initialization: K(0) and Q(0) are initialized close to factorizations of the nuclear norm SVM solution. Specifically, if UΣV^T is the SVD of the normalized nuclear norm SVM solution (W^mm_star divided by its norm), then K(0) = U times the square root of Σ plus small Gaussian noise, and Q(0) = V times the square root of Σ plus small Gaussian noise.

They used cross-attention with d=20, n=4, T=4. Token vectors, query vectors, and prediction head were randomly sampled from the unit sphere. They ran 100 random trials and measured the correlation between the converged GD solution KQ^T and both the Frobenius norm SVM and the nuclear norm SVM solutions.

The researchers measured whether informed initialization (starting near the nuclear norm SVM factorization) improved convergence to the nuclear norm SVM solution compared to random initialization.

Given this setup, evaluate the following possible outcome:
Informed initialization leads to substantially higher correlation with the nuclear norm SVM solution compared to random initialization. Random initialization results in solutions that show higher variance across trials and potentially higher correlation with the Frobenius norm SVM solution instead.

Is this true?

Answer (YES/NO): NO